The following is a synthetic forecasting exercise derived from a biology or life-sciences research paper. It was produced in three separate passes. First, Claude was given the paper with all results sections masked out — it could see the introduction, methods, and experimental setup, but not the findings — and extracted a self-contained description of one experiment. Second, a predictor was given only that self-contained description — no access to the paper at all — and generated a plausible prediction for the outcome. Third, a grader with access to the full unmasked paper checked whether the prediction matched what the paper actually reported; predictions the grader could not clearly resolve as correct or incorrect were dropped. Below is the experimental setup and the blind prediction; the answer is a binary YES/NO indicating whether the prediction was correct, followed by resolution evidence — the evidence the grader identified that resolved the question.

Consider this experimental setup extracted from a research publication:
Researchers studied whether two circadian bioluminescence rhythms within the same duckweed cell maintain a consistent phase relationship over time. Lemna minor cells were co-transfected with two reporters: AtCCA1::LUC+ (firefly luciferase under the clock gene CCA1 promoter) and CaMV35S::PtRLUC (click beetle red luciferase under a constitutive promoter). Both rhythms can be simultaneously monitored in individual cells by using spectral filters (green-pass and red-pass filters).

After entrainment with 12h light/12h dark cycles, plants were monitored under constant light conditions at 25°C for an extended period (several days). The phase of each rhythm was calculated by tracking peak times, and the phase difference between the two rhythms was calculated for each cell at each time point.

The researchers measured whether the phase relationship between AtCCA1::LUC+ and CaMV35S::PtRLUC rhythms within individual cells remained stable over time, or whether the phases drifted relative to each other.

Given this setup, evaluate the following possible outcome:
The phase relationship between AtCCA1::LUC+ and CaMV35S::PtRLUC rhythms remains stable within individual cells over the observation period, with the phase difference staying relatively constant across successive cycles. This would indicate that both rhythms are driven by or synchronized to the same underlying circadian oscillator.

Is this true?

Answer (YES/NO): NO